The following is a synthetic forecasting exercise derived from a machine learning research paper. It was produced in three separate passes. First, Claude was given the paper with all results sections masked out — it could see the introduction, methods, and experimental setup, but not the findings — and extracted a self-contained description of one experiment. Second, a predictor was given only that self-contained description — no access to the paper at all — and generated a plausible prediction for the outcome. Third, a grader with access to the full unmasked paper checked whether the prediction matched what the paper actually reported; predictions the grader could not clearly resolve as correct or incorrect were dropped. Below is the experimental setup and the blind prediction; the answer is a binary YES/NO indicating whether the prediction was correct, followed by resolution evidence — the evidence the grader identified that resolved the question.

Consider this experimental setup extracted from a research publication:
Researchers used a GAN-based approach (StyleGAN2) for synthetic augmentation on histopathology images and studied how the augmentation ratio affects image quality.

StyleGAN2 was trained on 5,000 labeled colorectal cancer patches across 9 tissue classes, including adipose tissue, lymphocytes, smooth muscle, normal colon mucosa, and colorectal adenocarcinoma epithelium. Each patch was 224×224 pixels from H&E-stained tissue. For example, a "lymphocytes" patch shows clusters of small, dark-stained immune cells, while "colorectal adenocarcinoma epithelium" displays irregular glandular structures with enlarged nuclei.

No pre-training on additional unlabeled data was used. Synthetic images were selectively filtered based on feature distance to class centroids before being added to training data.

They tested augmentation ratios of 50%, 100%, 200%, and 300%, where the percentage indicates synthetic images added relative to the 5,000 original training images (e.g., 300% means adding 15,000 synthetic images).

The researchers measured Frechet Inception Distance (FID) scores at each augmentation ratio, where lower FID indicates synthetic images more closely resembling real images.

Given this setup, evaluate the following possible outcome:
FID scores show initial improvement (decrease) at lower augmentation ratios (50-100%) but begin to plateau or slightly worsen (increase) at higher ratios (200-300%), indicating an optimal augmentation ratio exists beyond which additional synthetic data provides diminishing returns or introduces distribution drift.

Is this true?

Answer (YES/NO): NO